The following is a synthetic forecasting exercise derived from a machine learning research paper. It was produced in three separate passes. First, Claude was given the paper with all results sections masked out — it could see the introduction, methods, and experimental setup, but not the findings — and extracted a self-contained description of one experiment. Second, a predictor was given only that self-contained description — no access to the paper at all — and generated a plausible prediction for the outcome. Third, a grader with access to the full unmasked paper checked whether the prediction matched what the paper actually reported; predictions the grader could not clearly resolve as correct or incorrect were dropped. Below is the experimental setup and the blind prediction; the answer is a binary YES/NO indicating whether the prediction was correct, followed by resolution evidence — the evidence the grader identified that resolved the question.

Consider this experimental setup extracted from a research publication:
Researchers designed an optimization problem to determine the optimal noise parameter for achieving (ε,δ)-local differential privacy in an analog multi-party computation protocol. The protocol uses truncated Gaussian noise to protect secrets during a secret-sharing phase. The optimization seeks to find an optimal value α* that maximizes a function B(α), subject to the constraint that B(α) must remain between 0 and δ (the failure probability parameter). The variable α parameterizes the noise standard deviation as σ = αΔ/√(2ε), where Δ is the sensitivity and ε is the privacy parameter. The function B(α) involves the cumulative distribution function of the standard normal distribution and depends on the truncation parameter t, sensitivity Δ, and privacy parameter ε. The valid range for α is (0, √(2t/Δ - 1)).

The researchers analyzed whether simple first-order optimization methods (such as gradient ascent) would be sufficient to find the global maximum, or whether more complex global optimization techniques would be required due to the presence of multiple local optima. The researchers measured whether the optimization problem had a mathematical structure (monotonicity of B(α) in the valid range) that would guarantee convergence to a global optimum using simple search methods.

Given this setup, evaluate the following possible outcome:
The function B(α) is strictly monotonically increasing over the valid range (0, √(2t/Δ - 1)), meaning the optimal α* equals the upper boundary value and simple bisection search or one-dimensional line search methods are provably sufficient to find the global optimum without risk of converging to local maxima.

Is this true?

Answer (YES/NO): NO